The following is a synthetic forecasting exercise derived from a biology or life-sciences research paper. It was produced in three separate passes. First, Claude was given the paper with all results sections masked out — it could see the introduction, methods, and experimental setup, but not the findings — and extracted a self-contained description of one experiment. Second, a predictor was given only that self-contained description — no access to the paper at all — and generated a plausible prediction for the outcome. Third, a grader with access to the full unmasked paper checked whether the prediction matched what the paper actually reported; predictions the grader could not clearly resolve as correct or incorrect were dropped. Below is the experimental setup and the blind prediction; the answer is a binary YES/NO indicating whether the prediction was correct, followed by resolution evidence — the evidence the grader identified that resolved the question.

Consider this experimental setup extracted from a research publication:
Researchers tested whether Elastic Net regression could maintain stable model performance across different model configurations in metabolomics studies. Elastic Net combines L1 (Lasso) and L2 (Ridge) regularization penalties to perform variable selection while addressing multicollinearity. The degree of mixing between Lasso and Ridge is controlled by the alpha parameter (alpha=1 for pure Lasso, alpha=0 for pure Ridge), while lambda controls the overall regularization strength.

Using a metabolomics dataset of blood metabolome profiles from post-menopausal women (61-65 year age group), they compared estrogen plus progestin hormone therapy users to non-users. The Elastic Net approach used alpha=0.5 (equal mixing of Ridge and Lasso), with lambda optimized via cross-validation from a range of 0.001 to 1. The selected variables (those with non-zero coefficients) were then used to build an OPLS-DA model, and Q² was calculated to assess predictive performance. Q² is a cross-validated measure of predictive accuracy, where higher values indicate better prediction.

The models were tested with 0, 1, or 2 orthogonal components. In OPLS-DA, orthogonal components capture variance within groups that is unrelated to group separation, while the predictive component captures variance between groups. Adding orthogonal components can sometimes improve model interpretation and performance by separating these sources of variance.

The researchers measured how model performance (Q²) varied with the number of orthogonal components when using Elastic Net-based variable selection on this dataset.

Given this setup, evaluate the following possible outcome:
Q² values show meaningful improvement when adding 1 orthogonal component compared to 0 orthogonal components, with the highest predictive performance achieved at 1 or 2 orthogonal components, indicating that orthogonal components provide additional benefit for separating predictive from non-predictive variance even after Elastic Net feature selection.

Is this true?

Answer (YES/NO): YES